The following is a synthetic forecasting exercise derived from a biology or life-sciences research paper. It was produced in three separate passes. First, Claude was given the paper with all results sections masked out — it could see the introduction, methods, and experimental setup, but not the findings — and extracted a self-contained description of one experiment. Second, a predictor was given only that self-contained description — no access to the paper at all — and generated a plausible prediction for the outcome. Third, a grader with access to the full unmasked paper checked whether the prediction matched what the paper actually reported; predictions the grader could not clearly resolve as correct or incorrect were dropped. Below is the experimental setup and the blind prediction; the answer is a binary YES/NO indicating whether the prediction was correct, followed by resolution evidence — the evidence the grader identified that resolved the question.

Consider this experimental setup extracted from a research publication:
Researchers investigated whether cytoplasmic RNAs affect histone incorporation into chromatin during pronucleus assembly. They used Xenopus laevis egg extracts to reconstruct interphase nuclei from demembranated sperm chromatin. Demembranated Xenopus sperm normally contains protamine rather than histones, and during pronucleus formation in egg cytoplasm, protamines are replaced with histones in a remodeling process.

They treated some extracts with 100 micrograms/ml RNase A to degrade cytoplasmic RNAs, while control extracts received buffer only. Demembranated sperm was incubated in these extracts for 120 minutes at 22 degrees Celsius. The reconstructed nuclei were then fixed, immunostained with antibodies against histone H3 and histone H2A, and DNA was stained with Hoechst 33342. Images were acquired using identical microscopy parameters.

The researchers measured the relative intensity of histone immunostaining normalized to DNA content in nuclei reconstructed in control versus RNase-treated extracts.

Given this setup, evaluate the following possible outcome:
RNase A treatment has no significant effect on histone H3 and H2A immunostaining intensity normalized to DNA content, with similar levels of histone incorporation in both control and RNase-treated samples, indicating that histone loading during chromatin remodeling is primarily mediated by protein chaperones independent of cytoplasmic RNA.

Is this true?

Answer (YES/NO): NO